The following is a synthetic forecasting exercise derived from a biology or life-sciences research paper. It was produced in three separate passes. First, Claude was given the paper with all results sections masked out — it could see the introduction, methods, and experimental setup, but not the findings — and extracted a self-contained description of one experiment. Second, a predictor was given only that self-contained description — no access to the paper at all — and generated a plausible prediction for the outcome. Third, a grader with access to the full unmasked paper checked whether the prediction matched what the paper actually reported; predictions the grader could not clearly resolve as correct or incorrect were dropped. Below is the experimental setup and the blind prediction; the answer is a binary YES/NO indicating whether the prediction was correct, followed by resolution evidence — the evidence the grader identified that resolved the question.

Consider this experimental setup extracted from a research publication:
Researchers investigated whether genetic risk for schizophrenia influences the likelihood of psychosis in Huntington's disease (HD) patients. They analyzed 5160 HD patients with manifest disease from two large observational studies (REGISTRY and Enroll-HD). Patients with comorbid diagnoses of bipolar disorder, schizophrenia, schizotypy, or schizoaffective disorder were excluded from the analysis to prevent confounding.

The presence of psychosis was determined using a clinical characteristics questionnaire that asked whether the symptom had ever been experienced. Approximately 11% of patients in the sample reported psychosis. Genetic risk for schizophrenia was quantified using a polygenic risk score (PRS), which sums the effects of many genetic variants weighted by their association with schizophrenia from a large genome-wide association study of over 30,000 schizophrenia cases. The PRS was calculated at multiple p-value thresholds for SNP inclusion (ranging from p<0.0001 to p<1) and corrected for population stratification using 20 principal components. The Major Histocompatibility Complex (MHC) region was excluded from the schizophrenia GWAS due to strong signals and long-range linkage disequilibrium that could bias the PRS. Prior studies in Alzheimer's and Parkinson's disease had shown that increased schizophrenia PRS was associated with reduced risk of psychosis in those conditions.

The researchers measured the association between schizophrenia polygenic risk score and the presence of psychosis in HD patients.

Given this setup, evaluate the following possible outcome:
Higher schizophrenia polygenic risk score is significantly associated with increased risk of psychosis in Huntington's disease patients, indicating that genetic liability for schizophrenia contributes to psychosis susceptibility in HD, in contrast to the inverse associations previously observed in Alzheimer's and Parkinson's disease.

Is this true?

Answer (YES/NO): YES